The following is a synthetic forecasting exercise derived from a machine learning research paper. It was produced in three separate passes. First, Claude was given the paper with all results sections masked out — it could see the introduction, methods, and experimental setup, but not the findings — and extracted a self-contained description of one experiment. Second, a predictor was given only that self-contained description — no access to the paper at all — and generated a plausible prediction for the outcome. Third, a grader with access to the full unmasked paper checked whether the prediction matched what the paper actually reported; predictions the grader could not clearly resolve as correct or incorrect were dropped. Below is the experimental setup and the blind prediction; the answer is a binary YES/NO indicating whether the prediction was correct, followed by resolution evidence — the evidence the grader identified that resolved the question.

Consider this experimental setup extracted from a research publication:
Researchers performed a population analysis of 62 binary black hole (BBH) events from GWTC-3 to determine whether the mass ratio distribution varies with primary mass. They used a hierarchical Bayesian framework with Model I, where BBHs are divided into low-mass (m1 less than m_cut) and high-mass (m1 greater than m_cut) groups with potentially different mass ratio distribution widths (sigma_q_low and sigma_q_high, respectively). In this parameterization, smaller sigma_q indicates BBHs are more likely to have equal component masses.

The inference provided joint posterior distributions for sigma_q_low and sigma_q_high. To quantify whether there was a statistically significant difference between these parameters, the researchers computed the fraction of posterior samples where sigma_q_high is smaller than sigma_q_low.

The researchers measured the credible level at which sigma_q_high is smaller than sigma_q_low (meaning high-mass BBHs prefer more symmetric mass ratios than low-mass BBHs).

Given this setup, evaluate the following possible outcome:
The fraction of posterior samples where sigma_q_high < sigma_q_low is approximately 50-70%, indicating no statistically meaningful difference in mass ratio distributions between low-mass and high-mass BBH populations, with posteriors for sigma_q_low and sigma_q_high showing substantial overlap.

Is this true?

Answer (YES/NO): NO